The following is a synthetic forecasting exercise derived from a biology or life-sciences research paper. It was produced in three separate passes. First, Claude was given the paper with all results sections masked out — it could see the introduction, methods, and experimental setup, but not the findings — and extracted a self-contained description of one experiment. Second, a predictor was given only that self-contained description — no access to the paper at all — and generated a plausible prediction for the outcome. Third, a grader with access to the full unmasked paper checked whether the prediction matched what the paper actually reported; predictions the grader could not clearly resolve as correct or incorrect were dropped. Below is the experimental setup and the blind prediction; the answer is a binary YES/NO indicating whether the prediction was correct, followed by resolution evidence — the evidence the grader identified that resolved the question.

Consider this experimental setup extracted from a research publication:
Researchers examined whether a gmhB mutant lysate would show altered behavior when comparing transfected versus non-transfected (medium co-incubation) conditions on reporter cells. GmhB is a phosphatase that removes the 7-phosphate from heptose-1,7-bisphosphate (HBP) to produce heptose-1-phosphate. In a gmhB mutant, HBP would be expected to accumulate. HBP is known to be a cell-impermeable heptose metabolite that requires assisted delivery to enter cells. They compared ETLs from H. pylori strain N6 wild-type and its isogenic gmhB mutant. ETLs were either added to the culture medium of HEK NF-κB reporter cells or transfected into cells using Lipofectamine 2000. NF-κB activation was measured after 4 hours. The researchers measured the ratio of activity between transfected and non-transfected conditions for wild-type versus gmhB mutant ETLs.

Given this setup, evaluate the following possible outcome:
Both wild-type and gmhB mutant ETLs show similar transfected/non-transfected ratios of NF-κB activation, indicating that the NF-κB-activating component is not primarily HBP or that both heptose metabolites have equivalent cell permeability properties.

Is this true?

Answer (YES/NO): NO